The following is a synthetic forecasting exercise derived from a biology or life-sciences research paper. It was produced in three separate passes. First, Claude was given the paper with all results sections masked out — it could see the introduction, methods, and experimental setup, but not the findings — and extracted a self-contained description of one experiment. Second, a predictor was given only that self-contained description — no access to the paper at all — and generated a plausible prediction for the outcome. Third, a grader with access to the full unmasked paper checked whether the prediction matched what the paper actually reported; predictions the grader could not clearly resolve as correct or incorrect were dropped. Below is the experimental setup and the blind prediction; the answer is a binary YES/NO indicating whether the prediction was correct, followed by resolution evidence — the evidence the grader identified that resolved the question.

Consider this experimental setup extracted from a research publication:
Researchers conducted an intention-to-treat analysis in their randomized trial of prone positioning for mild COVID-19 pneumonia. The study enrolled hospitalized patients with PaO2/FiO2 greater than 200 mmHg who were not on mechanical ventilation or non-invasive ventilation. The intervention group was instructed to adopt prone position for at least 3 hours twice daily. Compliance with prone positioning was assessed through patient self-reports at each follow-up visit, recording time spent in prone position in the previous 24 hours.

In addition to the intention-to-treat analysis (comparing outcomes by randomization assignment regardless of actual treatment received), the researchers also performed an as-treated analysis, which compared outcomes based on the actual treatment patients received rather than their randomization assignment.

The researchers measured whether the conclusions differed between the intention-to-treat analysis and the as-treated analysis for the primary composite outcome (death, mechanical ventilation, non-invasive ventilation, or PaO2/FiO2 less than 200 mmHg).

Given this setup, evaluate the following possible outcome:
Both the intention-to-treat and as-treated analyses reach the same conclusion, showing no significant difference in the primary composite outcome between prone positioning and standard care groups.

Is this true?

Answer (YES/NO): NO